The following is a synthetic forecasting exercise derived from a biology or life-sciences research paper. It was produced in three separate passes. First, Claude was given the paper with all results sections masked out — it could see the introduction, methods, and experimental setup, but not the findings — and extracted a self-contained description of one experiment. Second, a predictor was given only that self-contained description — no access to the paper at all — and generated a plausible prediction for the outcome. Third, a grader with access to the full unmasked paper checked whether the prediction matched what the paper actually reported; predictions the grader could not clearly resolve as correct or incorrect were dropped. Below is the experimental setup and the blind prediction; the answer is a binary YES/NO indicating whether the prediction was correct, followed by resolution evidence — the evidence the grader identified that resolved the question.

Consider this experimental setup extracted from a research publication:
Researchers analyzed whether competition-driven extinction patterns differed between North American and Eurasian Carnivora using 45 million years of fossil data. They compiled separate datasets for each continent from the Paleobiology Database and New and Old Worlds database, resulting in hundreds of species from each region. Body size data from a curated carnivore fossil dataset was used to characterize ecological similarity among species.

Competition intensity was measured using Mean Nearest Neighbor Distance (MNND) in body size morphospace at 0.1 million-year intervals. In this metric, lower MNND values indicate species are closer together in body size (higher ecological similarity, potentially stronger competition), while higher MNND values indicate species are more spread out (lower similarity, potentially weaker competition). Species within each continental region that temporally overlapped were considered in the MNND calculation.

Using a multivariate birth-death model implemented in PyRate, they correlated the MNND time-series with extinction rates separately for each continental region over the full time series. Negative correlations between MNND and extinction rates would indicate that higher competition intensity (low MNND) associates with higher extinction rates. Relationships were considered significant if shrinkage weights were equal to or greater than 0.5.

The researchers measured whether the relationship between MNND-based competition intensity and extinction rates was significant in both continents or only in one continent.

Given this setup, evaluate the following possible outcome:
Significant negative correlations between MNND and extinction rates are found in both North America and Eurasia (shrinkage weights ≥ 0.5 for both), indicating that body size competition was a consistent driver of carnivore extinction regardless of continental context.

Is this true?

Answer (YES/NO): NO